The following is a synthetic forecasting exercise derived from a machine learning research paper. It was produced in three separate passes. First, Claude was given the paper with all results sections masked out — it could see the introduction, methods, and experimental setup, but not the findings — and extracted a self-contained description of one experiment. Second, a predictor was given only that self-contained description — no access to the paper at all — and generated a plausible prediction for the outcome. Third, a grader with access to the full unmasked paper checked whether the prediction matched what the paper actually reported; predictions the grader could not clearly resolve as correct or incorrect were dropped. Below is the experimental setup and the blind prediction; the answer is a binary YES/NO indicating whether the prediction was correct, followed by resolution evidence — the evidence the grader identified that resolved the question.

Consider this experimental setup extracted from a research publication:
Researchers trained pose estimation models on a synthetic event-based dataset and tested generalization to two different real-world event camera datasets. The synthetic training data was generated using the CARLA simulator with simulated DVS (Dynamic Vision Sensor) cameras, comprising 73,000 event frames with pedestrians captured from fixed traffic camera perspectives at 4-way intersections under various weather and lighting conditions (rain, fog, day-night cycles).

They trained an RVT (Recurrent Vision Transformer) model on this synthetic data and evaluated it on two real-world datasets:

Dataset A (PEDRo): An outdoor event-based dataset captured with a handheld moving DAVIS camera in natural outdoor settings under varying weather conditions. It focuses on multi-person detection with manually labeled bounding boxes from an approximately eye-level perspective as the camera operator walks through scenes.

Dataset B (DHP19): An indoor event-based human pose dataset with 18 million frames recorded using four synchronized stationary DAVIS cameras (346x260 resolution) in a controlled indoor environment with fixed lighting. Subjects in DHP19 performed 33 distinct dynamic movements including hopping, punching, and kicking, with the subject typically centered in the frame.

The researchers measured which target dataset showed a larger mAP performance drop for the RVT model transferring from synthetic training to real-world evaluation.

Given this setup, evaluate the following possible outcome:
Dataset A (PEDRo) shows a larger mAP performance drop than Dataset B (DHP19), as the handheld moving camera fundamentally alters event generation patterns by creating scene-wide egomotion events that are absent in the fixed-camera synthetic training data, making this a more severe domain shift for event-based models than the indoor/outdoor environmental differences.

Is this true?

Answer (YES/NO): YES